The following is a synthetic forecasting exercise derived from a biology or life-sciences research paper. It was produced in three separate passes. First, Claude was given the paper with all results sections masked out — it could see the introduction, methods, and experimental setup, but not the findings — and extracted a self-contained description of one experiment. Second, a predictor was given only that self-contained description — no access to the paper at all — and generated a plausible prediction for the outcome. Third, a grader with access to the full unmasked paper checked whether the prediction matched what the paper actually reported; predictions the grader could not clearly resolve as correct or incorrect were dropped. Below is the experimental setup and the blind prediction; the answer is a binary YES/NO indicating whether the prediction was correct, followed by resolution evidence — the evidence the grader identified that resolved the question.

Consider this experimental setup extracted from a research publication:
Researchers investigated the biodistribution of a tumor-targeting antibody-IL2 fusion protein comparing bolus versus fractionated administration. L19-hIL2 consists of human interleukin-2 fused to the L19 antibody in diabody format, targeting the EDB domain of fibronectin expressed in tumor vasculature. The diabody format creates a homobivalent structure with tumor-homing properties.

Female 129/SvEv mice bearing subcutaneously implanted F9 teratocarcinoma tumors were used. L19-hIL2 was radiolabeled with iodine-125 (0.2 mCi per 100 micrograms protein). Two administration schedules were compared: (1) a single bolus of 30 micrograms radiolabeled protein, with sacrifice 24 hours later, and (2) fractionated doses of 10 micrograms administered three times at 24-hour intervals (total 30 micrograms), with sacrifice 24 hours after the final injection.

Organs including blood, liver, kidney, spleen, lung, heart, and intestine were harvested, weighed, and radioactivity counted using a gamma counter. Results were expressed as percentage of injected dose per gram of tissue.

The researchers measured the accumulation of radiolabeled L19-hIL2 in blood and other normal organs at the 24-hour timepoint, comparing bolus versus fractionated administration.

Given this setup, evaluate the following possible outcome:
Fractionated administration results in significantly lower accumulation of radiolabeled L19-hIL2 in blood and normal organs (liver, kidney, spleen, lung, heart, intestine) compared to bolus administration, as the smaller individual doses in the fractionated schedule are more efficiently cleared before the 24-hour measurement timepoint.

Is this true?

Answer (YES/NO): YES